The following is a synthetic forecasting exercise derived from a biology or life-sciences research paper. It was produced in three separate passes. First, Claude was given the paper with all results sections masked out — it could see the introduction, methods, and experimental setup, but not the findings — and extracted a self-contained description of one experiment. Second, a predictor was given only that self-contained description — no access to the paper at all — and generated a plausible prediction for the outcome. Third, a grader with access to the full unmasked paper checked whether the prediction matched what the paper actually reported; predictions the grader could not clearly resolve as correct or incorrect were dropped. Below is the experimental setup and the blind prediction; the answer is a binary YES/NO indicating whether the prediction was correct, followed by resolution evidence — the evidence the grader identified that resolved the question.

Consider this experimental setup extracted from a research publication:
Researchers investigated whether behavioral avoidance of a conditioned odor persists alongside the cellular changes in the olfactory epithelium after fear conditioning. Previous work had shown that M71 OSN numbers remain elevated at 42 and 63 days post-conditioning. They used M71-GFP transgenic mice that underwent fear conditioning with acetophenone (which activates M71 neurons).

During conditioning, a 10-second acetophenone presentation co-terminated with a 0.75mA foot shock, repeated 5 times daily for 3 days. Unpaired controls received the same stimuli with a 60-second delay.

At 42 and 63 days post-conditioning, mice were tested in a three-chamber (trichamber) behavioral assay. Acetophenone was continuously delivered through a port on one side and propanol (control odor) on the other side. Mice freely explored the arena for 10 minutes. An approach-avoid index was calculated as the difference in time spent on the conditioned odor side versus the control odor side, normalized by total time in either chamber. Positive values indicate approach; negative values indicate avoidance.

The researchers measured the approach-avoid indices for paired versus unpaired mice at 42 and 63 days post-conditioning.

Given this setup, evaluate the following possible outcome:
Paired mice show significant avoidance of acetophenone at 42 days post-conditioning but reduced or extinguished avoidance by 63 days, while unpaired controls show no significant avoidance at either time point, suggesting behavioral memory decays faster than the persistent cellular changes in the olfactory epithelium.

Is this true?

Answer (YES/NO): NO